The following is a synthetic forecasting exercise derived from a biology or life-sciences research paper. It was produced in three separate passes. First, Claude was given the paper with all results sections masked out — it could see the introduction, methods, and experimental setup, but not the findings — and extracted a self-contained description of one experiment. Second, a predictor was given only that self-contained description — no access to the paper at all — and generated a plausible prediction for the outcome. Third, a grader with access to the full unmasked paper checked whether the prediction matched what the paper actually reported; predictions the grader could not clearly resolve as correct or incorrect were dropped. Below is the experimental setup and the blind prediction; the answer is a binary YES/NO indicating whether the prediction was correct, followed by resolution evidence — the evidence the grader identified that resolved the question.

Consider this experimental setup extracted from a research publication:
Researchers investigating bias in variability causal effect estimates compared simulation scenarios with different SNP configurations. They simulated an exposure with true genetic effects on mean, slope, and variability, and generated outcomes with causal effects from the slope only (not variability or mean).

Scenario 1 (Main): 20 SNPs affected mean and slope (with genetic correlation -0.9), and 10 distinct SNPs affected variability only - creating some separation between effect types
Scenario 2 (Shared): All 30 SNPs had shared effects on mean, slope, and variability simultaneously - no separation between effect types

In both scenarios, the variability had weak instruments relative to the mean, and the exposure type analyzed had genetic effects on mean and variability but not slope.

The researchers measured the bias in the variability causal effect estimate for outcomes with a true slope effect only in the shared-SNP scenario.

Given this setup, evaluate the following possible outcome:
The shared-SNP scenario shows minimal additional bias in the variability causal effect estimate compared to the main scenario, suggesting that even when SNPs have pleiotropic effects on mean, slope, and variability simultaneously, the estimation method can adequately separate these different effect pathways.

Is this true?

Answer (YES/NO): NO